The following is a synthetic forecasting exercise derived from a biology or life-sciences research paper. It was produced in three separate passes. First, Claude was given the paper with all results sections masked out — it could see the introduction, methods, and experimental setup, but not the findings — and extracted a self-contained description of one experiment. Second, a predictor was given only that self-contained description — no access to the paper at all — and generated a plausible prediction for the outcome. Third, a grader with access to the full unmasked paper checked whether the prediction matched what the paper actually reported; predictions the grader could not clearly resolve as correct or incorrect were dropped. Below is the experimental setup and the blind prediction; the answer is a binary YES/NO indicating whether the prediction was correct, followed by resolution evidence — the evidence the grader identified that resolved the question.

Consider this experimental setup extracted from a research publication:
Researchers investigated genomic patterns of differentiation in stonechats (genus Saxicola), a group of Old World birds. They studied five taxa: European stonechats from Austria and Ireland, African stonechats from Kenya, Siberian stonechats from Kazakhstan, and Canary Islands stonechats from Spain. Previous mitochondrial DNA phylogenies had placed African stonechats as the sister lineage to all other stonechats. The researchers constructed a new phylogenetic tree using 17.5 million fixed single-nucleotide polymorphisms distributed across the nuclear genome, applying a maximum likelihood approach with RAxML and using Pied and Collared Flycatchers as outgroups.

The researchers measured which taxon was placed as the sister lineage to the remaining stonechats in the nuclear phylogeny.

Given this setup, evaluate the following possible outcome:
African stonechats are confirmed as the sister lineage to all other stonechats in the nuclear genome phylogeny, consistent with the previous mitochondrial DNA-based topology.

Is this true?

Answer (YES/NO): NO